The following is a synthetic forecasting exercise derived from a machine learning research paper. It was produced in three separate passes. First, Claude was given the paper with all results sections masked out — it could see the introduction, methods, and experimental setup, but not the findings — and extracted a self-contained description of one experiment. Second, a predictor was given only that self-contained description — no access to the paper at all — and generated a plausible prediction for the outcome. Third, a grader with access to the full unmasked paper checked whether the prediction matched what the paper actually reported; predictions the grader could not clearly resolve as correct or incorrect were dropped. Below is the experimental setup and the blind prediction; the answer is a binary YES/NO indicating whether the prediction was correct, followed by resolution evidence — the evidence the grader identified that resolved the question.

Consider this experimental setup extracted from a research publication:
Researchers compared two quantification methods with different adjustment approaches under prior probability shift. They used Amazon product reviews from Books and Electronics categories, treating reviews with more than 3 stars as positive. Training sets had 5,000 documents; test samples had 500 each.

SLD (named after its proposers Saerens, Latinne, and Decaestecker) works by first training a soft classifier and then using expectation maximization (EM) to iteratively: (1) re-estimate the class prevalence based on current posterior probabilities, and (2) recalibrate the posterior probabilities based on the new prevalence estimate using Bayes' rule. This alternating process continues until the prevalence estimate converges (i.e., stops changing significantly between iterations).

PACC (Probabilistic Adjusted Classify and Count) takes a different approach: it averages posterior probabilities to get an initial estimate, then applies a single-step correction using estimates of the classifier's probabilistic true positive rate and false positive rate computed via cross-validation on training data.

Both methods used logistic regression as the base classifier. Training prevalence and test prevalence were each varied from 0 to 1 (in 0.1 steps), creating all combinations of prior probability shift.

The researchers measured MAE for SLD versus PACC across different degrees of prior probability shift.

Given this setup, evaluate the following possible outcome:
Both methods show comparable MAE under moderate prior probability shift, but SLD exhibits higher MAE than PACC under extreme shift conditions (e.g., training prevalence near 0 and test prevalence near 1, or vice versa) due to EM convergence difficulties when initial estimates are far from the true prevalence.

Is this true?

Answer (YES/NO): NO